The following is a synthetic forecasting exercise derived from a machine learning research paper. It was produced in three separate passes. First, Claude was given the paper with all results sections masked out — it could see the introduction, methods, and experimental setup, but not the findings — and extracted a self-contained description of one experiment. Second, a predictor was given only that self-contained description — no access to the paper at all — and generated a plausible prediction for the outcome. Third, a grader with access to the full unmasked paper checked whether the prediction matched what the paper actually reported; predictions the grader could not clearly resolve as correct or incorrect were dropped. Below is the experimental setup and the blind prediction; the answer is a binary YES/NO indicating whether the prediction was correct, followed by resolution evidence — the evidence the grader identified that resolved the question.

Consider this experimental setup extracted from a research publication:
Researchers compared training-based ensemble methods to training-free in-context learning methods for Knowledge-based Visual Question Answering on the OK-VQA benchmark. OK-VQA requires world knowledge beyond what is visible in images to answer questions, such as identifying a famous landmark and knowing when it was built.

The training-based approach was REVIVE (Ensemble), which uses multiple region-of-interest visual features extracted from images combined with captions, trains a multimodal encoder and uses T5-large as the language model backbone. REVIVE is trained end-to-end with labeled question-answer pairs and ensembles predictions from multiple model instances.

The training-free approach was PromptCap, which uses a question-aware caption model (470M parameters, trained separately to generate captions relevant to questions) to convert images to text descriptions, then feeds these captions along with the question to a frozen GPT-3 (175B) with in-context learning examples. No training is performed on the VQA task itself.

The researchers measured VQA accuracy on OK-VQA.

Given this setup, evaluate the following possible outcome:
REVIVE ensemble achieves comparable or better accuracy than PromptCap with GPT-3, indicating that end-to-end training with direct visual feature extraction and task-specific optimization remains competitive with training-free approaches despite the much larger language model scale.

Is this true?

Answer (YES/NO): NO